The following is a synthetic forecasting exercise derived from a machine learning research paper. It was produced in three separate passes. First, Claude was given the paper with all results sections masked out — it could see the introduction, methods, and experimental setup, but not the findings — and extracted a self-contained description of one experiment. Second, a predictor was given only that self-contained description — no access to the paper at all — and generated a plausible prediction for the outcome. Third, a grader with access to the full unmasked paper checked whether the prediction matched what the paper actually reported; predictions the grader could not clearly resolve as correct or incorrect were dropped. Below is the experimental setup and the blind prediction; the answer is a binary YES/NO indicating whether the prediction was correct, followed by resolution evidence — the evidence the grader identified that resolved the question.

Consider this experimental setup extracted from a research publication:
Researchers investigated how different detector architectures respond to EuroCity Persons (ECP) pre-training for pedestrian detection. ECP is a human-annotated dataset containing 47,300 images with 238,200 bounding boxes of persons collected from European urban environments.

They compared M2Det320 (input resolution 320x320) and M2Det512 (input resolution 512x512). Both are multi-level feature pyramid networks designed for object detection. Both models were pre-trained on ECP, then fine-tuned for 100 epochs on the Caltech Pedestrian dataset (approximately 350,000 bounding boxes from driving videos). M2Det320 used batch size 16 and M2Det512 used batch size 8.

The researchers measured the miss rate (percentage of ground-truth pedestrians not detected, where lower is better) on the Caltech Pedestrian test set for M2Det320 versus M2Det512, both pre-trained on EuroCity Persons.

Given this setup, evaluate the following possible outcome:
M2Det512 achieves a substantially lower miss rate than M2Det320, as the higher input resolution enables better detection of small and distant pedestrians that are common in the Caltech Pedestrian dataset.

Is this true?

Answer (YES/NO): YES